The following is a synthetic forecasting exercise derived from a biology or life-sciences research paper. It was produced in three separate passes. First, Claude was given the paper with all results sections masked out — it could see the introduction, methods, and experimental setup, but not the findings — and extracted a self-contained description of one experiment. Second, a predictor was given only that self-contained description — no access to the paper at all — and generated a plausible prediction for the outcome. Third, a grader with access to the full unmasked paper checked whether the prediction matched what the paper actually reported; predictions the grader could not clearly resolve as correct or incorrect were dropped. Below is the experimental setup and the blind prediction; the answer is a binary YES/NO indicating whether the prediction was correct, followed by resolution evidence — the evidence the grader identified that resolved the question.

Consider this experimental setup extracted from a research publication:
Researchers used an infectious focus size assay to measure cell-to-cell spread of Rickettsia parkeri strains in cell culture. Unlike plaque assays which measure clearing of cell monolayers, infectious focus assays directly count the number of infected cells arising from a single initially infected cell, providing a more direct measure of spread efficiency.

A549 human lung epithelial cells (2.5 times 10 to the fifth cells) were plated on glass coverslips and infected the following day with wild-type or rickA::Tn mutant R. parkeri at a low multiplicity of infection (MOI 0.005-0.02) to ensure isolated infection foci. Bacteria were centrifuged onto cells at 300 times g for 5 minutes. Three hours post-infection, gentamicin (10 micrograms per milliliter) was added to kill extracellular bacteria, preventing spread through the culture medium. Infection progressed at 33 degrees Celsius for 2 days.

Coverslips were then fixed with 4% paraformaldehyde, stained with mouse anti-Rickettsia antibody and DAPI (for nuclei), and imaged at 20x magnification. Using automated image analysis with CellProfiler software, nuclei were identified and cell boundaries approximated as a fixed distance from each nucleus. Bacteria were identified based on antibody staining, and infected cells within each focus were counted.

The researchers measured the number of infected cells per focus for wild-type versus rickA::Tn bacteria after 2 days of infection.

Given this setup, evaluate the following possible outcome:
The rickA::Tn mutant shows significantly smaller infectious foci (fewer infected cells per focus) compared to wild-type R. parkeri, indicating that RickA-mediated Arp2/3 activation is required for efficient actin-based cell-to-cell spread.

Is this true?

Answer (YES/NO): YES